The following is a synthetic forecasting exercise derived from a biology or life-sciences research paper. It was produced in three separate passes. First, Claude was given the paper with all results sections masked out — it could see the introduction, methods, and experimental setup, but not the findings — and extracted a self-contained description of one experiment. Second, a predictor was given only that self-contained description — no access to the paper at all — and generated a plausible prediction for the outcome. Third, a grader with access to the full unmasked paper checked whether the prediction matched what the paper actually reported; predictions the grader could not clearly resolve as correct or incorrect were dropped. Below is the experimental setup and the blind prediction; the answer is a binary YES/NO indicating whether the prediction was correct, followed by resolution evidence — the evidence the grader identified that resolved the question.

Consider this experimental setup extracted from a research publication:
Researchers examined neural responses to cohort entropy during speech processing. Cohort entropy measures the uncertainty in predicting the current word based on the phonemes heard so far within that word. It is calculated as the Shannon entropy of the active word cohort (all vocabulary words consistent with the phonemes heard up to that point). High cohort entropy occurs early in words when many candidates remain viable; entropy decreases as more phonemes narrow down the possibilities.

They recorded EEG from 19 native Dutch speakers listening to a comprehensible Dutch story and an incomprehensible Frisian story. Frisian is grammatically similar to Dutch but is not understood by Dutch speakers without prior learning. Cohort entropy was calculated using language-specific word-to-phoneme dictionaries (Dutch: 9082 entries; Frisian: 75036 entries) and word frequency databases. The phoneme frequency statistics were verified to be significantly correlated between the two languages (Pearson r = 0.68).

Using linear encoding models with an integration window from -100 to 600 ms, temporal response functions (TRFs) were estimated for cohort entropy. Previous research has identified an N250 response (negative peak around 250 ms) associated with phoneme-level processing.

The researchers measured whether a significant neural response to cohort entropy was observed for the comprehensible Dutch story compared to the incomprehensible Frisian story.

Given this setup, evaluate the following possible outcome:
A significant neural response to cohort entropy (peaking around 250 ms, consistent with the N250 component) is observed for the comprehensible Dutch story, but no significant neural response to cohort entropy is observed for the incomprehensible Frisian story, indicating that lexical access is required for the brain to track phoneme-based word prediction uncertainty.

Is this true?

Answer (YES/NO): NO